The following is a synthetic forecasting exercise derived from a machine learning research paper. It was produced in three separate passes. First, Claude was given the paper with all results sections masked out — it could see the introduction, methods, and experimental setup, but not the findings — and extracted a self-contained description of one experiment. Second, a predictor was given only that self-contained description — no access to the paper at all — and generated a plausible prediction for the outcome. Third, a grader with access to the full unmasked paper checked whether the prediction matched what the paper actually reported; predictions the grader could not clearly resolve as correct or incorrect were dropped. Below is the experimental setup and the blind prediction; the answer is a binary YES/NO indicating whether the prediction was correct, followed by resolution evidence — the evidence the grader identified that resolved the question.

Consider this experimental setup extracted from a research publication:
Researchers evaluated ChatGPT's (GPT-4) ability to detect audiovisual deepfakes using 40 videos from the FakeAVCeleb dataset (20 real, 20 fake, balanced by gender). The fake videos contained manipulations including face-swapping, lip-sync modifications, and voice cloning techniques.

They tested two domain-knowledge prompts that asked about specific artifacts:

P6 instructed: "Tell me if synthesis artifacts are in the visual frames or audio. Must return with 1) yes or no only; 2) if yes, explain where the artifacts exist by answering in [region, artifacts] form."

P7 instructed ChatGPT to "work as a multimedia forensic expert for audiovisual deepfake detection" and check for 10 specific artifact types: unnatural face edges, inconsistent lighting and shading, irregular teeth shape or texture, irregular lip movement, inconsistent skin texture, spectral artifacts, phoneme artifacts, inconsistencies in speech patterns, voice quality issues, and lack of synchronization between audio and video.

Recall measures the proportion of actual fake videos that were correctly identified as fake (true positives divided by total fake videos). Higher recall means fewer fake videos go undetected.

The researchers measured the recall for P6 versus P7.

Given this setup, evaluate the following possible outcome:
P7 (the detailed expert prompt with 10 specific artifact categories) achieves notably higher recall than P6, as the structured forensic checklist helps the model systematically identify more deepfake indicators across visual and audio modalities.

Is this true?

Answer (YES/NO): NO